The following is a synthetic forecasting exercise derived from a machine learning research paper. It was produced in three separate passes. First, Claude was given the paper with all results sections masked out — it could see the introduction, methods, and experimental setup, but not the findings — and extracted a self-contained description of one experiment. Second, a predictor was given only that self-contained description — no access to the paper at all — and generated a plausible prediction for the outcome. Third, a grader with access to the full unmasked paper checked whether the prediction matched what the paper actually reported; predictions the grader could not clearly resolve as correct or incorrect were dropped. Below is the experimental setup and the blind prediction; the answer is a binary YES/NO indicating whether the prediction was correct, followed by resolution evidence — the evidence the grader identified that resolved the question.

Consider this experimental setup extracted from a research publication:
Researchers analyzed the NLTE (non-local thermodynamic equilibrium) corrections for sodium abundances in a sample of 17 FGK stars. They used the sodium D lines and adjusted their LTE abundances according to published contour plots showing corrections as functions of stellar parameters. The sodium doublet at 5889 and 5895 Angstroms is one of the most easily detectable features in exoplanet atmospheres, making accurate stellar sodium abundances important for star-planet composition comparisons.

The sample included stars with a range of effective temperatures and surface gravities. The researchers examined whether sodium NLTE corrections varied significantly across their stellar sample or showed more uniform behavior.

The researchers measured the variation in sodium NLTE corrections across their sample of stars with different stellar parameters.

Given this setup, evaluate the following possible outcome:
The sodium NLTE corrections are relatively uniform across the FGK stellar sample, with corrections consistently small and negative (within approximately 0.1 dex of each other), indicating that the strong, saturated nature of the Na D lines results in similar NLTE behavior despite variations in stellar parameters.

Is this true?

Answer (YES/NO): YES